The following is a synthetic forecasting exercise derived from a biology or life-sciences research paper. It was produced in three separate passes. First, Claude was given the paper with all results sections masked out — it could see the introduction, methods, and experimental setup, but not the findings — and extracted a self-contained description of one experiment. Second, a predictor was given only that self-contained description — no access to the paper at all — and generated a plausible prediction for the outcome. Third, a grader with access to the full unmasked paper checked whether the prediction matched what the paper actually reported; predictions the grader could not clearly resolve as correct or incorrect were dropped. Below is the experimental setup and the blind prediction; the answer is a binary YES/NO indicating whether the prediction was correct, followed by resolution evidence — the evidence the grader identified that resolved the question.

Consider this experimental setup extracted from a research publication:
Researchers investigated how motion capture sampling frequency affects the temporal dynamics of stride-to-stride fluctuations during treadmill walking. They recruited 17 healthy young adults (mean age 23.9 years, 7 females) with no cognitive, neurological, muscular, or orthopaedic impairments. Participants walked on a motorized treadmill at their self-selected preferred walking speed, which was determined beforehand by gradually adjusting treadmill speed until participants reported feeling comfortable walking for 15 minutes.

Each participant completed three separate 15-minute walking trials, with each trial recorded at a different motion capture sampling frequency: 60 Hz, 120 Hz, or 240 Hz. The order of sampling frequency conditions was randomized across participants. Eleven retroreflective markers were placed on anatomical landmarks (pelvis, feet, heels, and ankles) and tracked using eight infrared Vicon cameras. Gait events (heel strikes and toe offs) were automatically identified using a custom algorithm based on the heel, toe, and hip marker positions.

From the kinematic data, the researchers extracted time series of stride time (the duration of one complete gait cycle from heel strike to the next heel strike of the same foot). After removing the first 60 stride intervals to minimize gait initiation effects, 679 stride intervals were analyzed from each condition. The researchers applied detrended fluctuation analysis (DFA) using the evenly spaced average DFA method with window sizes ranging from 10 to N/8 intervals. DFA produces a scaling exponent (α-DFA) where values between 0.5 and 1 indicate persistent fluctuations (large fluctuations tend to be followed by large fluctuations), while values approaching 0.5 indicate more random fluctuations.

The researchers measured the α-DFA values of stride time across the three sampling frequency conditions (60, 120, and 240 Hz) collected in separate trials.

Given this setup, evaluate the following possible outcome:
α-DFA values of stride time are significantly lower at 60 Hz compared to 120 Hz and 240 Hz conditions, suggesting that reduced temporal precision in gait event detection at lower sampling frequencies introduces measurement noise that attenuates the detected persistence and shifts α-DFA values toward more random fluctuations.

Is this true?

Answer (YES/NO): NO